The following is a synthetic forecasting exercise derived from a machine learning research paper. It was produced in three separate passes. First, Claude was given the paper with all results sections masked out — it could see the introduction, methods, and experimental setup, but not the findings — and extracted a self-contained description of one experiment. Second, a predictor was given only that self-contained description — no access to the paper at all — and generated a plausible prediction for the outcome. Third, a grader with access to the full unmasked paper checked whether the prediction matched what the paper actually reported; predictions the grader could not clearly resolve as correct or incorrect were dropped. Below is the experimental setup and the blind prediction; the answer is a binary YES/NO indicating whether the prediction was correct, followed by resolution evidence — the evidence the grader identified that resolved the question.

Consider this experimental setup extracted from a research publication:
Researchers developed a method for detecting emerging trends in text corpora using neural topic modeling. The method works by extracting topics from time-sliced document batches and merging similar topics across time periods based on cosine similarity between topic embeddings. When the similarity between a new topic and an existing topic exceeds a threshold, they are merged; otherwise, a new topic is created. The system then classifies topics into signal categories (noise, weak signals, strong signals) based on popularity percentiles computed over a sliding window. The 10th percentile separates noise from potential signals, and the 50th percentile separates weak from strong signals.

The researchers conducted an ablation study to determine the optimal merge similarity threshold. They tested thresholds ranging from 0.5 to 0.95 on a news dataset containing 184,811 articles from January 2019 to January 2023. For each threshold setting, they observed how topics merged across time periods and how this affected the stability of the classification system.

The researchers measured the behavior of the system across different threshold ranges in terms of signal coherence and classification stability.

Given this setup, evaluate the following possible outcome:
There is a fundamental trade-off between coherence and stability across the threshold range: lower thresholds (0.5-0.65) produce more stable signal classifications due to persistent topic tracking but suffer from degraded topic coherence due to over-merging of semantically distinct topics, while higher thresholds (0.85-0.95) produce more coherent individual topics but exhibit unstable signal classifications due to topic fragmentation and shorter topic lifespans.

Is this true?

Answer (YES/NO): NO